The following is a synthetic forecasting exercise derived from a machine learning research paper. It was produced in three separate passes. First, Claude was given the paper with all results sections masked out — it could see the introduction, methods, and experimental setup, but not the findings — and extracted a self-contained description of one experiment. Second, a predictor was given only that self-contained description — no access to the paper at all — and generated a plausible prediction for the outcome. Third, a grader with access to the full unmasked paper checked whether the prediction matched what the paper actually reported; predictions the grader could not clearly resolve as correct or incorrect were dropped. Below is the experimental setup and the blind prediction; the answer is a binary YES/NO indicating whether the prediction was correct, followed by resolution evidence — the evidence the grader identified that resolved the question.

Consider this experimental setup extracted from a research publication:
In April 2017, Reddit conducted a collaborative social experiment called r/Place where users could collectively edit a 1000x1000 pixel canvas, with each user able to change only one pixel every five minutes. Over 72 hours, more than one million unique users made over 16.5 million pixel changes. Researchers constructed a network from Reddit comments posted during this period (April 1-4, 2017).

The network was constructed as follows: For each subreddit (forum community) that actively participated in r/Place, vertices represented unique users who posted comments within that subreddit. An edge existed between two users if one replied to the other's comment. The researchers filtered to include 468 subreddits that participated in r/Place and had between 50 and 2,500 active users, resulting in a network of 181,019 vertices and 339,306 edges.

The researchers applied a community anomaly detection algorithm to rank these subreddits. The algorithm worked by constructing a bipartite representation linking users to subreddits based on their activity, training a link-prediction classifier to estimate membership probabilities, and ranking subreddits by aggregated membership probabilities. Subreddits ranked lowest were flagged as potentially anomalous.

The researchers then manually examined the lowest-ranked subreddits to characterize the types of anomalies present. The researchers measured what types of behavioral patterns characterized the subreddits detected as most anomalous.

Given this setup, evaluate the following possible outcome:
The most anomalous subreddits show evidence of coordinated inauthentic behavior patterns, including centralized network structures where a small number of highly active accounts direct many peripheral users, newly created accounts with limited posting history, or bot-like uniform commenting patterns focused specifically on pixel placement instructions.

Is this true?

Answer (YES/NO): NO